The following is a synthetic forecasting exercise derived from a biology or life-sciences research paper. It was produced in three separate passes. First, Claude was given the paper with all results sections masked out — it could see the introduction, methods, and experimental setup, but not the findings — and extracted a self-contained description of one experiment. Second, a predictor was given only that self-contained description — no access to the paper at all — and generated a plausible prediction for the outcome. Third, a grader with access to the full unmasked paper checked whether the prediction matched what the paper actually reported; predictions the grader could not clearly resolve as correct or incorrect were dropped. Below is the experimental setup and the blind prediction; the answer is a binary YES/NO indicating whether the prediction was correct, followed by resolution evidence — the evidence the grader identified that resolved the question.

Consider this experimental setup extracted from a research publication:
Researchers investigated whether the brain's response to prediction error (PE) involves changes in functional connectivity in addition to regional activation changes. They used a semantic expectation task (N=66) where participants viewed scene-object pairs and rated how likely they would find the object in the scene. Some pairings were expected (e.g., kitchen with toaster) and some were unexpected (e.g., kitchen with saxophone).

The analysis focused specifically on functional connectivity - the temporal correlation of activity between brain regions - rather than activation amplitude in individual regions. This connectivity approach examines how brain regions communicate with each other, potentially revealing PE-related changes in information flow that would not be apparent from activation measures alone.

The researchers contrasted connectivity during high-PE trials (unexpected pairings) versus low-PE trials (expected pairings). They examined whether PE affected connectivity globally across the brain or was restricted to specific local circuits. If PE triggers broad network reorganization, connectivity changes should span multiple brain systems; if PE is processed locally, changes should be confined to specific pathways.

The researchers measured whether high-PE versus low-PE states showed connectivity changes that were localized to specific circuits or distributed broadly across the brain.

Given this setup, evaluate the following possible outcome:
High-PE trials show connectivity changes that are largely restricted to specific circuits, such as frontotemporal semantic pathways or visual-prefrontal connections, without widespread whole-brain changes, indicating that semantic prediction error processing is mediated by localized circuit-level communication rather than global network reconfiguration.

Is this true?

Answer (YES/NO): NO